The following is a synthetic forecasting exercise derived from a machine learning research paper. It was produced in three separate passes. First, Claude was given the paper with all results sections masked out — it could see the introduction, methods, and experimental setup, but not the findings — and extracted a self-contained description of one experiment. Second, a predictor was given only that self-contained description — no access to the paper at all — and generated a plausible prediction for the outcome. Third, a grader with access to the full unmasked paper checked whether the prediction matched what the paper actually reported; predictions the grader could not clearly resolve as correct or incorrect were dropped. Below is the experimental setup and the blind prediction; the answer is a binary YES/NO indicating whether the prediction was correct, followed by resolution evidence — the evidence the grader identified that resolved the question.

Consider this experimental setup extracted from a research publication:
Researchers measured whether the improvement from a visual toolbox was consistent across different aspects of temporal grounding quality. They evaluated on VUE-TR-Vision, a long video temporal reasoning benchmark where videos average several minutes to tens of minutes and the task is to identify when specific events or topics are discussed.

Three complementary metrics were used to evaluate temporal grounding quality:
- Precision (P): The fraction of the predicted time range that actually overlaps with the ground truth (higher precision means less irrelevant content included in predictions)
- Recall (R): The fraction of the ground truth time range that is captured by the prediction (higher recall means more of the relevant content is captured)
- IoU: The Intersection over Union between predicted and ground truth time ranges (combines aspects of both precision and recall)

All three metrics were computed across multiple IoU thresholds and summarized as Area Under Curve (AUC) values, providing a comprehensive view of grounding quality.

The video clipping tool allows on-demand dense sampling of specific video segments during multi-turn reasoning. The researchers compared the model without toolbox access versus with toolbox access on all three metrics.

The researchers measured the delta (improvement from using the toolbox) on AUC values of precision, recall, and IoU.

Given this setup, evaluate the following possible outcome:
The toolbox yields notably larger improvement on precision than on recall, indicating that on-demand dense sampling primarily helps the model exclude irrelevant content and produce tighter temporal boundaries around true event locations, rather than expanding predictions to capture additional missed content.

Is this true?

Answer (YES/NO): NO